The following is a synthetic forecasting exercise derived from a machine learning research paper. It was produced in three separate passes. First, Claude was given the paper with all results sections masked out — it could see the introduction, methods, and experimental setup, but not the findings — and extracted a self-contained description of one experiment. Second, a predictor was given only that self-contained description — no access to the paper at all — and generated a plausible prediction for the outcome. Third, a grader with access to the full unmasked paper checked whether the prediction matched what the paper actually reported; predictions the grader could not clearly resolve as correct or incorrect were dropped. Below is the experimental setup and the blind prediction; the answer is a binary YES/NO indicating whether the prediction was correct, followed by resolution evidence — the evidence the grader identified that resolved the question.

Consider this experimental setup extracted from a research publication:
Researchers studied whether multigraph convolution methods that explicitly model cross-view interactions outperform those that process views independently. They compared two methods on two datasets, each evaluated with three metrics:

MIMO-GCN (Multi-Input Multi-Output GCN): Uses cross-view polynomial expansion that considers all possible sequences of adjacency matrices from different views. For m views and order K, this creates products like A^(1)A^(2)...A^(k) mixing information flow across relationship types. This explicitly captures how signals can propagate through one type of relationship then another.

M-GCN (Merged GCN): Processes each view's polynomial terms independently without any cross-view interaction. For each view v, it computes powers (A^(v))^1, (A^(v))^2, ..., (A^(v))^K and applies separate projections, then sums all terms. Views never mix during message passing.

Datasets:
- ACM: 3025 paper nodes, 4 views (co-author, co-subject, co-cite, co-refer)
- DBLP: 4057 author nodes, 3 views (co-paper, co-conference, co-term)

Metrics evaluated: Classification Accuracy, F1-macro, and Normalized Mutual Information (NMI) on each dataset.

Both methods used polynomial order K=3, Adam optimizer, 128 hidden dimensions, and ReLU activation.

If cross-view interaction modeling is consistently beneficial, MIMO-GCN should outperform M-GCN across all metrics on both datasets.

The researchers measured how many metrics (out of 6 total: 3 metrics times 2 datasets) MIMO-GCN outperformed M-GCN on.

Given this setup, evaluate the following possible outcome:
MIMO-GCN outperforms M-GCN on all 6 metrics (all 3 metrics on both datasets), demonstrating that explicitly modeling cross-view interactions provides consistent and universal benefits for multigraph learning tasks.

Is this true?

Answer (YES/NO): NO